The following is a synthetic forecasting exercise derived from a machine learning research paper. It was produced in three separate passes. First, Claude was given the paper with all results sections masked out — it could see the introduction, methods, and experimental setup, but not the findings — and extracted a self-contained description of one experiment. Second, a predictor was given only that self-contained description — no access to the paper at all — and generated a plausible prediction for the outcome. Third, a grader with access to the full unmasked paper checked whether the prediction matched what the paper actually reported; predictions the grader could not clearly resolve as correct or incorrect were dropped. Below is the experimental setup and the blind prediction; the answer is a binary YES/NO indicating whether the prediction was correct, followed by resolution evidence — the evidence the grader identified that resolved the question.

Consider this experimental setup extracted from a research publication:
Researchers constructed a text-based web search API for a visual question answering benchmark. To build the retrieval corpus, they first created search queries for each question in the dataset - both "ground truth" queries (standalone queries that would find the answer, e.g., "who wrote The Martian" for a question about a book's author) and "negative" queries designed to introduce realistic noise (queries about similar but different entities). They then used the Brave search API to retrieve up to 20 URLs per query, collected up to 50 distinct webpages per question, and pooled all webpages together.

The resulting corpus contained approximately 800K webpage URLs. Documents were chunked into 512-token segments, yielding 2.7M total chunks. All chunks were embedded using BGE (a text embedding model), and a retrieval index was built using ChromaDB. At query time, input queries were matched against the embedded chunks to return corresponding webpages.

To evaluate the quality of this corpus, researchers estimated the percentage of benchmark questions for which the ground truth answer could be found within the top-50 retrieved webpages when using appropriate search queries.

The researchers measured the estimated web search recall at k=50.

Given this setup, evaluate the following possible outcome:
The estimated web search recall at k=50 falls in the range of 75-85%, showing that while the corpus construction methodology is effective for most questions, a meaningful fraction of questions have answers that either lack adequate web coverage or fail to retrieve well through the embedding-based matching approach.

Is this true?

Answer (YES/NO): NO